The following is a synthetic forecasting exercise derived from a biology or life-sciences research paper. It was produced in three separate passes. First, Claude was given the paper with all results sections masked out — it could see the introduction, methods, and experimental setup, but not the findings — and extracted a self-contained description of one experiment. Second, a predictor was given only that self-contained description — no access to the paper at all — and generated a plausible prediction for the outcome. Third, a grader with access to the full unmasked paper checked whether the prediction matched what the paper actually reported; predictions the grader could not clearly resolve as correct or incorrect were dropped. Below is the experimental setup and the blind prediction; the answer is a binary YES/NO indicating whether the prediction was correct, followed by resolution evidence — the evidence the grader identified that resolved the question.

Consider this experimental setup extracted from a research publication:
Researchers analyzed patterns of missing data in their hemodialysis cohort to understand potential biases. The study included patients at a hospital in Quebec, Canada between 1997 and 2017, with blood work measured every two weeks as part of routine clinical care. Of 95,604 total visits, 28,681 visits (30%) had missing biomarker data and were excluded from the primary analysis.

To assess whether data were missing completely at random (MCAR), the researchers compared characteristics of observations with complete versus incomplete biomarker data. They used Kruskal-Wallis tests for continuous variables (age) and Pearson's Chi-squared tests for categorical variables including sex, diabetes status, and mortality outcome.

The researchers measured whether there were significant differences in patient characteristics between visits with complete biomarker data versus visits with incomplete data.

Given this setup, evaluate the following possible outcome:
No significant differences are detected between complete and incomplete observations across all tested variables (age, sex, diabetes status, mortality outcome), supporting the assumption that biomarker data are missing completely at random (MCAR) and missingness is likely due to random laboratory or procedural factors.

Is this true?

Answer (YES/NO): NO